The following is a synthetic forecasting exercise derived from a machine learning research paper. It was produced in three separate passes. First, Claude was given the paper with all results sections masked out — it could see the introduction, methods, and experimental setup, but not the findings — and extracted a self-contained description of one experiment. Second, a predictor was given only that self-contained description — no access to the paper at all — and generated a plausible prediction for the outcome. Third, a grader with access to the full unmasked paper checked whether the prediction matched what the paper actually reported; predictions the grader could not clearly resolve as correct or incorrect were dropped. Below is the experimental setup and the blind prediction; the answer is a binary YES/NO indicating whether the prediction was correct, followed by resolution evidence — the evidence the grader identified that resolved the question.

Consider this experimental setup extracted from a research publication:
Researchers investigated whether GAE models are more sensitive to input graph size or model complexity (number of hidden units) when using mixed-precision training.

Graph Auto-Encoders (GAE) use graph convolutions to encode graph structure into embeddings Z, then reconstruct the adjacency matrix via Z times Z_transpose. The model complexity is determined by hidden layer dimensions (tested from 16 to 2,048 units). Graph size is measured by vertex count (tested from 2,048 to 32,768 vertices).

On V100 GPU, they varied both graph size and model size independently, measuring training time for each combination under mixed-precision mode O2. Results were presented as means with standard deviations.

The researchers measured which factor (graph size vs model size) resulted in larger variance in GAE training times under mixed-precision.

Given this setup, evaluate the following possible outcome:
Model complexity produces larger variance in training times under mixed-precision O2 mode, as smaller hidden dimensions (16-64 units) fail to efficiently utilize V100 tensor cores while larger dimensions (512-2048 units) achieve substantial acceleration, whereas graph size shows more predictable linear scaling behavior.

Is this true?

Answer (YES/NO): NO